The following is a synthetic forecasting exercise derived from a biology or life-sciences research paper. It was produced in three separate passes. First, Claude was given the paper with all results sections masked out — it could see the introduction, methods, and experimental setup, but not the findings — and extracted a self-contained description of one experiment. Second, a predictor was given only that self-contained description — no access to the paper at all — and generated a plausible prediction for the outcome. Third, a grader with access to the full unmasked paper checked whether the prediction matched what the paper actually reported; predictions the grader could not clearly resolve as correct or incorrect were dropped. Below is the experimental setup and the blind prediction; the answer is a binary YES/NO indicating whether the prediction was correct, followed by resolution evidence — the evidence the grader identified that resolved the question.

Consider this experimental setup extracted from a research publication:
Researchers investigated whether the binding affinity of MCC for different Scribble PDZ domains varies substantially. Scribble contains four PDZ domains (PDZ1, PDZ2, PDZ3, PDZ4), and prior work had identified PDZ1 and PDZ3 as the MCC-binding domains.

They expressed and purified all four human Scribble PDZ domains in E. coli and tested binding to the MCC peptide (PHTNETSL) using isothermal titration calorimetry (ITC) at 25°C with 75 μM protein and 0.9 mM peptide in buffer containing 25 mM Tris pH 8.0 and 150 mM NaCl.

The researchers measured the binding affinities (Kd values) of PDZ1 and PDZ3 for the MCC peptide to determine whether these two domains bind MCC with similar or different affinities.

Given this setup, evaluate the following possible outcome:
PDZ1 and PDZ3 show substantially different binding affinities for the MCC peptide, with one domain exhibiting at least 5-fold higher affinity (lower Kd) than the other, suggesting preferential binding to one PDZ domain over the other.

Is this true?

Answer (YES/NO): NO